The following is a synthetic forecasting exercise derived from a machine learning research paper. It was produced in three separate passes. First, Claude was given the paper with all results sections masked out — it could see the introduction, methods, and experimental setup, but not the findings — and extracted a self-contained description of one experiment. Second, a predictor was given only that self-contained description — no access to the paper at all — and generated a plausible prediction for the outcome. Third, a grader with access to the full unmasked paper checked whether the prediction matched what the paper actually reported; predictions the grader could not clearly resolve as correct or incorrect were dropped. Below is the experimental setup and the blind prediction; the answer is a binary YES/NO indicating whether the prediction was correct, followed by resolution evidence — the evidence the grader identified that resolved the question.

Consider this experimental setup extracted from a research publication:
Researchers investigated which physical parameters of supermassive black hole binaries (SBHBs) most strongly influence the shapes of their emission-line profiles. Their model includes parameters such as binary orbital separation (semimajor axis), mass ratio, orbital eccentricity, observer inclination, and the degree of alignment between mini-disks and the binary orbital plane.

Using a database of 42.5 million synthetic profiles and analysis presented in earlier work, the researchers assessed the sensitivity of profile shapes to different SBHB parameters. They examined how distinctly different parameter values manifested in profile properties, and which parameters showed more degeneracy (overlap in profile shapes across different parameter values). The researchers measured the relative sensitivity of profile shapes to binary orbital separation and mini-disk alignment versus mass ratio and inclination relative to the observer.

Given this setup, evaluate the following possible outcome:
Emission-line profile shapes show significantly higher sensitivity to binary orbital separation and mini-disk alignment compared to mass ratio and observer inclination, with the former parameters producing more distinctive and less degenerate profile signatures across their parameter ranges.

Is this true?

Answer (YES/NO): YES